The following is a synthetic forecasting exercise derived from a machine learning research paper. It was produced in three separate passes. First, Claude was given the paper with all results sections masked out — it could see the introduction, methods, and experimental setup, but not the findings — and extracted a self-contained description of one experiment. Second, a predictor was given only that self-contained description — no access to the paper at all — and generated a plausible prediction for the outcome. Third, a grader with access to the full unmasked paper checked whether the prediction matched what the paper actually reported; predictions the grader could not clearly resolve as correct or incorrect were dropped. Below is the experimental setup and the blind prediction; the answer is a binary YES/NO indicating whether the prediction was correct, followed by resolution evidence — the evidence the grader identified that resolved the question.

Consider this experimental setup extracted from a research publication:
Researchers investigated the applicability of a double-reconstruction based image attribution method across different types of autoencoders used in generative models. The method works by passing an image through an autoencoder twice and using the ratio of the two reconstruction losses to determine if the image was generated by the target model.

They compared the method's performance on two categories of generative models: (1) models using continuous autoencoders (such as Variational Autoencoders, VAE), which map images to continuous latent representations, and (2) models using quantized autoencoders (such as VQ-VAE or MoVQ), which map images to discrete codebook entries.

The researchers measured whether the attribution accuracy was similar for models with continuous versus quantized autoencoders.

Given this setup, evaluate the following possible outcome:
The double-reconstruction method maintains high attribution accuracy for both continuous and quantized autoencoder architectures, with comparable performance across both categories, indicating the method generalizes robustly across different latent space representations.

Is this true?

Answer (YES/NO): NO